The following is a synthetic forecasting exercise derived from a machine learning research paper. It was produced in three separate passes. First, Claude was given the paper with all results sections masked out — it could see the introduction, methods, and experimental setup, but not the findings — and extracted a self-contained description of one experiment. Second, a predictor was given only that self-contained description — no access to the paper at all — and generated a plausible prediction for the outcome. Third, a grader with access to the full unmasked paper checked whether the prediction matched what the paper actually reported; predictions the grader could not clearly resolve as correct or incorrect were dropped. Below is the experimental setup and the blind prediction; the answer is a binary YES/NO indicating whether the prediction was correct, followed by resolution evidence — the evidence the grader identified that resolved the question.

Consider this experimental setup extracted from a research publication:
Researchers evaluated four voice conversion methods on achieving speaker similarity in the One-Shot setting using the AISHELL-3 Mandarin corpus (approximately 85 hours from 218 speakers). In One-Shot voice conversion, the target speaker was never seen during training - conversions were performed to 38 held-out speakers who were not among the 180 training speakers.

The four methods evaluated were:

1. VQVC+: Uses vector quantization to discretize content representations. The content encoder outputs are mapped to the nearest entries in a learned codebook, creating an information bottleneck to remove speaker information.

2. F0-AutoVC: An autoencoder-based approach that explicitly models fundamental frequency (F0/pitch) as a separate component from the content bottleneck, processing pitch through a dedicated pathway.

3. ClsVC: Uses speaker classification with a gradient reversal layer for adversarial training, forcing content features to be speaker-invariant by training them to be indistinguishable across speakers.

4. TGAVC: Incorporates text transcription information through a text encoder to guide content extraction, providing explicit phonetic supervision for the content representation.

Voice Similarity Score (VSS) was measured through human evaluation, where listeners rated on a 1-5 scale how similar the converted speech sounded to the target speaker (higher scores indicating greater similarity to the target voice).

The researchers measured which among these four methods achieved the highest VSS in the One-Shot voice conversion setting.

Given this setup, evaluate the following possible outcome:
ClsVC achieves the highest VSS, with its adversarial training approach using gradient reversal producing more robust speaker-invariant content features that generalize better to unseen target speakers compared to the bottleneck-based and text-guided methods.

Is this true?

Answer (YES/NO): NO